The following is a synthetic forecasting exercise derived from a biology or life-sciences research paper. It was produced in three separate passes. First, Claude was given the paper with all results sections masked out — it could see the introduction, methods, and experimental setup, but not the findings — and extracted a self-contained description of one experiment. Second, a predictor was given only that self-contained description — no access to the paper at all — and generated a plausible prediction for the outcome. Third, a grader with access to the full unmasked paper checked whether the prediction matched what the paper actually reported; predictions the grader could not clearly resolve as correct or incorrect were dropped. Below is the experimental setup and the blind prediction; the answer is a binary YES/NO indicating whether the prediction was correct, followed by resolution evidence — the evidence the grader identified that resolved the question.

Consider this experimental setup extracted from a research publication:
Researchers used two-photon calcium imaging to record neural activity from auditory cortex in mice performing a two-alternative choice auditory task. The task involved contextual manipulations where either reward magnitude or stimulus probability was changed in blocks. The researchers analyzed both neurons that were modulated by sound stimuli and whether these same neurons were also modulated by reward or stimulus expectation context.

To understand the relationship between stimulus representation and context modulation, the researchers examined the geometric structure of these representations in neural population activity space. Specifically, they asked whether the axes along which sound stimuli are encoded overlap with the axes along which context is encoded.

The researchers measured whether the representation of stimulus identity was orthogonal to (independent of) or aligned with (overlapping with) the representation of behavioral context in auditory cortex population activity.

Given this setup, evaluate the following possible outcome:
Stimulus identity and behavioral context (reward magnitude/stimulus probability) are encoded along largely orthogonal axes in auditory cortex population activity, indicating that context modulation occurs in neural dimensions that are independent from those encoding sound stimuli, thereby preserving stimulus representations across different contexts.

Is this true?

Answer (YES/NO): YES